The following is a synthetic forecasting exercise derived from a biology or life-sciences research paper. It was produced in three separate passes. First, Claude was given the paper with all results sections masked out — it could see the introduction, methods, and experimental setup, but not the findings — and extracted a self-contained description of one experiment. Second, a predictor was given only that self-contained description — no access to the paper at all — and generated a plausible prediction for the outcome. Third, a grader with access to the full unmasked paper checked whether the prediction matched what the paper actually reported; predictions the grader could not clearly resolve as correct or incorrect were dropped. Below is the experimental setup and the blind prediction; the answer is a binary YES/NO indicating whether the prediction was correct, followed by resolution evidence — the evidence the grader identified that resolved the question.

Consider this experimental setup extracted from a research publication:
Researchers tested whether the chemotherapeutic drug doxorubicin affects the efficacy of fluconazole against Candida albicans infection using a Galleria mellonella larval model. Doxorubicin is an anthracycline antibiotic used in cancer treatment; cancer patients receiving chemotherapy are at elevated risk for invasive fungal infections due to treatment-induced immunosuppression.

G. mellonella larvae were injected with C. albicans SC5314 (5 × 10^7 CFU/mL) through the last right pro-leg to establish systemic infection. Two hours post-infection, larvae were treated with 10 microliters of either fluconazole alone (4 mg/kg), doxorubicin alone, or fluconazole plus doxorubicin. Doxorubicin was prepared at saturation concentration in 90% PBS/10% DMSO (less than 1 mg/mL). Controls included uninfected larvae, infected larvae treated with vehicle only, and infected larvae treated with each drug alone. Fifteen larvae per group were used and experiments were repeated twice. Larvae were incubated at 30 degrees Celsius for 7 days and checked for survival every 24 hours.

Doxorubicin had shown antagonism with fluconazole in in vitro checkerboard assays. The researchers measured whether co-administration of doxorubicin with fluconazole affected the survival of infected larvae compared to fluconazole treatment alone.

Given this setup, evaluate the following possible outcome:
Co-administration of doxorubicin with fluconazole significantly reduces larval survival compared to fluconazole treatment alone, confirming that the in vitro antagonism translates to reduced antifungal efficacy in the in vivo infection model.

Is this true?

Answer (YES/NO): NO